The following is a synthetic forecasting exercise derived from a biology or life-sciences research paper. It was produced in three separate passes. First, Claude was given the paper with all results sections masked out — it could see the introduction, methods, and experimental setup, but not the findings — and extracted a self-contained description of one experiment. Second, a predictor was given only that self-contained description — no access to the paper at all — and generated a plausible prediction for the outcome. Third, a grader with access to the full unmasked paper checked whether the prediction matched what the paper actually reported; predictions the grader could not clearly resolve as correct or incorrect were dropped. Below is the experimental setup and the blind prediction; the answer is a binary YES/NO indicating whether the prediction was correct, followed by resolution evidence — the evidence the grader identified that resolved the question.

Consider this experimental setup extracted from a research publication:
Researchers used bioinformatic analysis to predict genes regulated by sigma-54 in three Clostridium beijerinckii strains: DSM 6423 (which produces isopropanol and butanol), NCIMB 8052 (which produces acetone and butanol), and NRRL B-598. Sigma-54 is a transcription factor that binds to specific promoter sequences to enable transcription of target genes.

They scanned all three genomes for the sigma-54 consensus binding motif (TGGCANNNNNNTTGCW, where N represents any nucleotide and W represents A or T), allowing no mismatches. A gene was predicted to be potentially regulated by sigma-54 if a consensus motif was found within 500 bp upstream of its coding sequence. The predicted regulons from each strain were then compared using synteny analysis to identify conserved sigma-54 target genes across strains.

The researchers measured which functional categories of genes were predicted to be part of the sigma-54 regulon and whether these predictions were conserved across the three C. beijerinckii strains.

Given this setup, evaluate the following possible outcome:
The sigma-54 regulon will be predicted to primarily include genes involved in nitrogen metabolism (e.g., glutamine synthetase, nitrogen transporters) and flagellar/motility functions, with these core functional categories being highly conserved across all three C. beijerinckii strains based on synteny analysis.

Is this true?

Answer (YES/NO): NO